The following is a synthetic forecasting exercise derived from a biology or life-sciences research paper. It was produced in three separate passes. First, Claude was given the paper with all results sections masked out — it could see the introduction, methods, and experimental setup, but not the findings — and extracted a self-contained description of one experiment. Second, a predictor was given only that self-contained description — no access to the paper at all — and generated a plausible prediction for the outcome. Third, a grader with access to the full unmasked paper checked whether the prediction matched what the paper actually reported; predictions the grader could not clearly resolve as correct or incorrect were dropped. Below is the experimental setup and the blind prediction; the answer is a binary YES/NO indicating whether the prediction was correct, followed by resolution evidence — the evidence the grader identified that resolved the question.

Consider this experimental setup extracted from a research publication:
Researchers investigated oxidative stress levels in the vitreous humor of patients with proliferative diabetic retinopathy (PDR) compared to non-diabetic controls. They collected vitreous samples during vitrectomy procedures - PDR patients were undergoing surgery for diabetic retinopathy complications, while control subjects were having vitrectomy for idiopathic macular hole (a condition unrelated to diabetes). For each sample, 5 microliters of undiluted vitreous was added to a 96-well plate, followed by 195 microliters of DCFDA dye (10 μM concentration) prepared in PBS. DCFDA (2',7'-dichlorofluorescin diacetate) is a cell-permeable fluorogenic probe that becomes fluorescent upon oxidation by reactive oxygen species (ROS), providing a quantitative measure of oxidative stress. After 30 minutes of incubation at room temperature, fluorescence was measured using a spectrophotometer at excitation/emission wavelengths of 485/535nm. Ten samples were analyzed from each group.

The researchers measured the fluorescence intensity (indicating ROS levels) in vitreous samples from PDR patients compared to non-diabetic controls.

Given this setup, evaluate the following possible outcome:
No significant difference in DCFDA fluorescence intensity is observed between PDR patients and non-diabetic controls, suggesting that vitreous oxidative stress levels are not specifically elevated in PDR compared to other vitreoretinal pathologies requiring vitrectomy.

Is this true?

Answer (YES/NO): NO